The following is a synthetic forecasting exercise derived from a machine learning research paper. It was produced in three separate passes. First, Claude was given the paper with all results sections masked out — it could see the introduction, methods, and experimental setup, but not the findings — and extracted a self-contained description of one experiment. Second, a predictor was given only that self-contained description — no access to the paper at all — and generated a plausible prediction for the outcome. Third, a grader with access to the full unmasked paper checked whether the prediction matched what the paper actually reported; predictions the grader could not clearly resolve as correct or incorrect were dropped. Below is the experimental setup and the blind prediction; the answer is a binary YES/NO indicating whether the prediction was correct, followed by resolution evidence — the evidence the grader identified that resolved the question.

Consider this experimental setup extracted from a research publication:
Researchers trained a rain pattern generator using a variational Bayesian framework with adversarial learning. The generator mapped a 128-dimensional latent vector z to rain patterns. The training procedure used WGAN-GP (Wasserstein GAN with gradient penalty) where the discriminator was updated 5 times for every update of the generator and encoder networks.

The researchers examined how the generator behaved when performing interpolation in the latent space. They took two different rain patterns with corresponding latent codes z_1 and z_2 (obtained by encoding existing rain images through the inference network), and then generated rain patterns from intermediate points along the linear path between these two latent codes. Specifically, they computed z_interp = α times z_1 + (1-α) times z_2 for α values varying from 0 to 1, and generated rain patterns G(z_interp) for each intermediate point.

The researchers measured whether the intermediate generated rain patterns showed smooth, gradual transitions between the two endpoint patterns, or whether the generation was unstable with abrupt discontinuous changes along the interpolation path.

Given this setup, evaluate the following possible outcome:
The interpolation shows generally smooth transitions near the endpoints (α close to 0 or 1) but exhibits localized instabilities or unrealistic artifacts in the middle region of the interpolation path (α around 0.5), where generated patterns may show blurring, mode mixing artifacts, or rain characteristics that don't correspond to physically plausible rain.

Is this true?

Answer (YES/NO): NO